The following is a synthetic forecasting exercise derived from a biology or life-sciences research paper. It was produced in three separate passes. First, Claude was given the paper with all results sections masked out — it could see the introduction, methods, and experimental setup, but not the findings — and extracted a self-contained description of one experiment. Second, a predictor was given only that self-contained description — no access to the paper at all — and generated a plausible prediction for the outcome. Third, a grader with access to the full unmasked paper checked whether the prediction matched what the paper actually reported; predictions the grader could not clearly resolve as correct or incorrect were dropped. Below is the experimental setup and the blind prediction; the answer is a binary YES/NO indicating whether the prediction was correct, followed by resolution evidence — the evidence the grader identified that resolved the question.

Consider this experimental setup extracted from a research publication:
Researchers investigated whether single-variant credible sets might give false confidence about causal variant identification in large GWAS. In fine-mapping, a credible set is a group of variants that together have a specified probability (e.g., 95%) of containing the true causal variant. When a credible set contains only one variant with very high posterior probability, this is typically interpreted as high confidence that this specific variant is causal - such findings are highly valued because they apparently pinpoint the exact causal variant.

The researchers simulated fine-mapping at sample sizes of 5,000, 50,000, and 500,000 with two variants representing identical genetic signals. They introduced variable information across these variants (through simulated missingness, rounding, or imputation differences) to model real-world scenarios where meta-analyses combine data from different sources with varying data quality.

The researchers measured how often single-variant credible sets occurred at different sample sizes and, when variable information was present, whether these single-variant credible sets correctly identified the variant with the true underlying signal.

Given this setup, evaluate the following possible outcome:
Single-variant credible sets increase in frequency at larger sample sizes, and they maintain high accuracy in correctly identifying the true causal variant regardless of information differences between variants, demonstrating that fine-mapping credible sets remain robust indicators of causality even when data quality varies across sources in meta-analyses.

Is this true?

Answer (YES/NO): NO